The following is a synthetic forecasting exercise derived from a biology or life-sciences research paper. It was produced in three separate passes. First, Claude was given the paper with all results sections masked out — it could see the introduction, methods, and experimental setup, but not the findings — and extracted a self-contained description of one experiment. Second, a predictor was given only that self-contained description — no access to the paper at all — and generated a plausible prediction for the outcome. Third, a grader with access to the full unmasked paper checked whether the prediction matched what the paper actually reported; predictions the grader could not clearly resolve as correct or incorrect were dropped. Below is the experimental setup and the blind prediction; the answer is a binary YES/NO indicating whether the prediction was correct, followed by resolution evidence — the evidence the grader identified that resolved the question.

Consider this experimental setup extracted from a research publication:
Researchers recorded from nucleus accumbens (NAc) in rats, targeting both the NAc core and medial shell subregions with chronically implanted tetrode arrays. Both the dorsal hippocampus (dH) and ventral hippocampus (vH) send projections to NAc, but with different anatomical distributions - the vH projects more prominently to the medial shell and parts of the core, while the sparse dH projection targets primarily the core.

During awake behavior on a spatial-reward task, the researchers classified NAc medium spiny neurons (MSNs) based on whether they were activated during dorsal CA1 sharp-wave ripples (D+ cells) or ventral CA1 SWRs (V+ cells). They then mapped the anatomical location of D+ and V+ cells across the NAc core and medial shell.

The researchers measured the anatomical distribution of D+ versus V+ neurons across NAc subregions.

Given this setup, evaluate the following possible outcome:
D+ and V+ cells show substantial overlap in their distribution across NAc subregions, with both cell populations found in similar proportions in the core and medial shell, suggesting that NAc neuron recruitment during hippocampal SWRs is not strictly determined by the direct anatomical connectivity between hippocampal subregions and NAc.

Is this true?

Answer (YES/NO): NO